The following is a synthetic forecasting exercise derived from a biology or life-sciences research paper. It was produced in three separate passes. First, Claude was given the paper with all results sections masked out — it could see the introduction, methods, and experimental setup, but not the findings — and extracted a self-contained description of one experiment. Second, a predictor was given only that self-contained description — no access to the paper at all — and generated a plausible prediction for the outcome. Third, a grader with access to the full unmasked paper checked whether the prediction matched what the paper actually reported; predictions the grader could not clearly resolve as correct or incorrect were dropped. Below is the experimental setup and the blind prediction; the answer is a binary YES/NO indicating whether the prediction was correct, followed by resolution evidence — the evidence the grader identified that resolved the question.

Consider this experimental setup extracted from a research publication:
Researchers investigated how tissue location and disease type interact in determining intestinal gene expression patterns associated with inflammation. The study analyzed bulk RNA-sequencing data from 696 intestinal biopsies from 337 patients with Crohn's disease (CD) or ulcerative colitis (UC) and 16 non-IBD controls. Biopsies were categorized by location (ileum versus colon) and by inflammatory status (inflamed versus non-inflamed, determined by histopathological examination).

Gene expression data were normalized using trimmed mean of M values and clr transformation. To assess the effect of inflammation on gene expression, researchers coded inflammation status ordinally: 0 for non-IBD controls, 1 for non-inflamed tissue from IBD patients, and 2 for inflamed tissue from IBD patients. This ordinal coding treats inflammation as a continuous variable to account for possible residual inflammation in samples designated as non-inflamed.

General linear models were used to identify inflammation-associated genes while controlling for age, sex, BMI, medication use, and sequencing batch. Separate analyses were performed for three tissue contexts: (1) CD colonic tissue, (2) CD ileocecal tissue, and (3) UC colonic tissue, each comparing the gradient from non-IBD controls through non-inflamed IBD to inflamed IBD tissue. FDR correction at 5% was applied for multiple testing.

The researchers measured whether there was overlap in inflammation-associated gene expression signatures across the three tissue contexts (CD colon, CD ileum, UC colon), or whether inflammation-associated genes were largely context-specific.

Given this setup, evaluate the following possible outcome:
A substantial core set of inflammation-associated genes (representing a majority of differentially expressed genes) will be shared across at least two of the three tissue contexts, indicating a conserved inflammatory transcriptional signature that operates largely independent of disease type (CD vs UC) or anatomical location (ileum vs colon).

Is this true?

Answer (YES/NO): NO